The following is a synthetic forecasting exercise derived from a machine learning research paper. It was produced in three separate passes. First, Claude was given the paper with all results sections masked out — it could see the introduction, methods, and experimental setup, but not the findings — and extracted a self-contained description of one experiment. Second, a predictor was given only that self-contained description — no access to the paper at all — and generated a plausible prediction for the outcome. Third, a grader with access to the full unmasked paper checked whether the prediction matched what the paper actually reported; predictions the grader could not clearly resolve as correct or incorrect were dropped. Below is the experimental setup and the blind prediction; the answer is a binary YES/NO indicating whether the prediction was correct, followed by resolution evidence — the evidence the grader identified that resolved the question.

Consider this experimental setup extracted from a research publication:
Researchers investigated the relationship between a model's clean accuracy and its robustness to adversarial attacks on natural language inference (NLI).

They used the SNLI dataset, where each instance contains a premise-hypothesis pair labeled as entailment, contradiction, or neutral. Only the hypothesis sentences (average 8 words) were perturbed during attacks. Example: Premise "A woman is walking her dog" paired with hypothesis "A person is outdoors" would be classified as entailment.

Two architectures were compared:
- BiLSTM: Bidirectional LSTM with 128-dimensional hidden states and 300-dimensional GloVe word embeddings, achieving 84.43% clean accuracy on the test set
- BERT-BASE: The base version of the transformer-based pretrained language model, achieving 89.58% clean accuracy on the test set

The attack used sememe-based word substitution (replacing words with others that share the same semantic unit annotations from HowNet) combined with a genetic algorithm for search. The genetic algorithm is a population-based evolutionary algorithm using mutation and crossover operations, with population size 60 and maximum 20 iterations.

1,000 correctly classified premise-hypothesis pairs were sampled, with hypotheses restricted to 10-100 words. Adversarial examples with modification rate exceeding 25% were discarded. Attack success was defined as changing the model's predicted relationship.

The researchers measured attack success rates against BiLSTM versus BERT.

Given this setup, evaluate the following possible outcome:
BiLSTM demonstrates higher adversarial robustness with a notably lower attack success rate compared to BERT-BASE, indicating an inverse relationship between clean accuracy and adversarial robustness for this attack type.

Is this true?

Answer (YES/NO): NO